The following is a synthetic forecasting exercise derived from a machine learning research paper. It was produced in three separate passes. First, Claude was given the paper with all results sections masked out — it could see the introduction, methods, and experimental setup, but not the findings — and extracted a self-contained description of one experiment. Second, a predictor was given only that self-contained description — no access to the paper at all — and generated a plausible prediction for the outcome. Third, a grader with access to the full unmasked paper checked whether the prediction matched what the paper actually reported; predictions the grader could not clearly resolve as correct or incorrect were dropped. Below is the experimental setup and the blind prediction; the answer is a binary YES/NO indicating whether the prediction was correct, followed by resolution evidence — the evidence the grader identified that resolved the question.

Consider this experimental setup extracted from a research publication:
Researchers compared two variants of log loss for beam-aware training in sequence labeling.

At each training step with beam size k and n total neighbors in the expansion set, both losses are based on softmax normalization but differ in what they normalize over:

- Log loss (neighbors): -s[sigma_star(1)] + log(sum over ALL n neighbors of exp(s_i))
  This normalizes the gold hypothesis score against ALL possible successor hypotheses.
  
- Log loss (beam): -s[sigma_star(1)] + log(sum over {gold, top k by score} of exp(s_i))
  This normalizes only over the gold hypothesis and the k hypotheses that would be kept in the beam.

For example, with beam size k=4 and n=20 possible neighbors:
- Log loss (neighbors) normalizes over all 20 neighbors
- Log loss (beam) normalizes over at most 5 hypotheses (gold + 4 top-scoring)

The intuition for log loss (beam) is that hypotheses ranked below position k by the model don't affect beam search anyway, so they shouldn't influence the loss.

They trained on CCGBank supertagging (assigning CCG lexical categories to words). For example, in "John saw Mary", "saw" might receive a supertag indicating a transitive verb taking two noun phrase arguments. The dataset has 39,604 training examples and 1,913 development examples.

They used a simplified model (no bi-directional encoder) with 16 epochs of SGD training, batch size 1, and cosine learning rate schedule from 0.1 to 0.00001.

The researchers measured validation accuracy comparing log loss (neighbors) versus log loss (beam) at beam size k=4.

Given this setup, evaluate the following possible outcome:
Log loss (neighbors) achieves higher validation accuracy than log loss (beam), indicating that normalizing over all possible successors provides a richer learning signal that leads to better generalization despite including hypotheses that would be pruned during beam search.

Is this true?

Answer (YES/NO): YES